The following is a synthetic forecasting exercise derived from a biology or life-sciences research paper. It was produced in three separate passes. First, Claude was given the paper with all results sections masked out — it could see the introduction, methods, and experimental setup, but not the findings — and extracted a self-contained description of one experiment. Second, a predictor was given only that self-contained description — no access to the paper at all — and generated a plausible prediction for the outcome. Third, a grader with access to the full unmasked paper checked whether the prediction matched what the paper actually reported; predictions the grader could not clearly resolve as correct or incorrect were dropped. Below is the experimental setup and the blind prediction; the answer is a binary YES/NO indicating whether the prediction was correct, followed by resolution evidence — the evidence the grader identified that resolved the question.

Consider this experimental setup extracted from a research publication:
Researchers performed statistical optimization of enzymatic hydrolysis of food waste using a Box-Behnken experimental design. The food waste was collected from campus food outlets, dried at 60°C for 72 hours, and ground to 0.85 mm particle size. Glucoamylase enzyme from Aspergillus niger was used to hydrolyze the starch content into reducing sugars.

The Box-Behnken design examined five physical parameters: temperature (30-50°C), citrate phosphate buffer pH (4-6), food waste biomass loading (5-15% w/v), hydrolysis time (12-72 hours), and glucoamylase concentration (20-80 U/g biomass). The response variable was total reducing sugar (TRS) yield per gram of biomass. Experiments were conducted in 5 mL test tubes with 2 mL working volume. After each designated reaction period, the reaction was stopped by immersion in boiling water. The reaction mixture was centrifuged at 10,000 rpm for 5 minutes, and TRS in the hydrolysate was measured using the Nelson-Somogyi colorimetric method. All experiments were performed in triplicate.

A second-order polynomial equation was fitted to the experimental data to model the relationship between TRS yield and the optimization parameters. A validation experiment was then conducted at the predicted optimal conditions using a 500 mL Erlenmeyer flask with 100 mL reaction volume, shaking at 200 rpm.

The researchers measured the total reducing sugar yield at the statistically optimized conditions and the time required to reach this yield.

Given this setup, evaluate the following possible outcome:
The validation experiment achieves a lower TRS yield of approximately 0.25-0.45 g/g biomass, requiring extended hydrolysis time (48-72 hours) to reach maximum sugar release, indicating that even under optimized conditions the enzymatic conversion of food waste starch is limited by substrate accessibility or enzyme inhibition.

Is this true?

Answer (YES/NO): NO